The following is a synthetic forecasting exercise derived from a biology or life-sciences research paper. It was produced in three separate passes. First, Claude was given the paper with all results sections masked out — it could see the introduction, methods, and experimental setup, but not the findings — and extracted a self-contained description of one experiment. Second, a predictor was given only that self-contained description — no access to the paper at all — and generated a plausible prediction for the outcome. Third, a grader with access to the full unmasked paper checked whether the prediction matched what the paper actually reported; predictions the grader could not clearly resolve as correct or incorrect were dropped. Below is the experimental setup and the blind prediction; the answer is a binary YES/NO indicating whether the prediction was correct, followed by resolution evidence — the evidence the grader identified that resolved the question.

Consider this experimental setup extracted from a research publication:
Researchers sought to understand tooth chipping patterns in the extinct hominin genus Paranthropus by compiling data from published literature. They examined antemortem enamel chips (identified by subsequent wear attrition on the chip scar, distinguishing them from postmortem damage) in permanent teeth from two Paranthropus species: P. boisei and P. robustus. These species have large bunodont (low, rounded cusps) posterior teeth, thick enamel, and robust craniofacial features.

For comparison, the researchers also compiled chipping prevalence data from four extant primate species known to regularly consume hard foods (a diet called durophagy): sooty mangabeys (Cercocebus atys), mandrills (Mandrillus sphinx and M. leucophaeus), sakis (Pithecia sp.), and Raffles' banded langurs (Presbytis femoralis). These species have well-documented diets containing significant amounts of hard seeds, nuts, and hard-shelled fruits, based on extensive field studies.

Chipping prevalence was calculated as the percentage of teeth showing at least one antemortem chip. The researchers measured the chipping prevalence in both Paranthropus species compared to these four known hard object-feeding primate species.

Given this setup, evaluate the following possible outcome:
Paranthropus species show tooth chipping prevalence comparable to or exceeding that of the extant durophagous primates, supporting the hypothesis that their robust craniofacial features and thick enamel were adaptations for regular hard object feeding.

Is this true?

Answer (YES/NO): NO